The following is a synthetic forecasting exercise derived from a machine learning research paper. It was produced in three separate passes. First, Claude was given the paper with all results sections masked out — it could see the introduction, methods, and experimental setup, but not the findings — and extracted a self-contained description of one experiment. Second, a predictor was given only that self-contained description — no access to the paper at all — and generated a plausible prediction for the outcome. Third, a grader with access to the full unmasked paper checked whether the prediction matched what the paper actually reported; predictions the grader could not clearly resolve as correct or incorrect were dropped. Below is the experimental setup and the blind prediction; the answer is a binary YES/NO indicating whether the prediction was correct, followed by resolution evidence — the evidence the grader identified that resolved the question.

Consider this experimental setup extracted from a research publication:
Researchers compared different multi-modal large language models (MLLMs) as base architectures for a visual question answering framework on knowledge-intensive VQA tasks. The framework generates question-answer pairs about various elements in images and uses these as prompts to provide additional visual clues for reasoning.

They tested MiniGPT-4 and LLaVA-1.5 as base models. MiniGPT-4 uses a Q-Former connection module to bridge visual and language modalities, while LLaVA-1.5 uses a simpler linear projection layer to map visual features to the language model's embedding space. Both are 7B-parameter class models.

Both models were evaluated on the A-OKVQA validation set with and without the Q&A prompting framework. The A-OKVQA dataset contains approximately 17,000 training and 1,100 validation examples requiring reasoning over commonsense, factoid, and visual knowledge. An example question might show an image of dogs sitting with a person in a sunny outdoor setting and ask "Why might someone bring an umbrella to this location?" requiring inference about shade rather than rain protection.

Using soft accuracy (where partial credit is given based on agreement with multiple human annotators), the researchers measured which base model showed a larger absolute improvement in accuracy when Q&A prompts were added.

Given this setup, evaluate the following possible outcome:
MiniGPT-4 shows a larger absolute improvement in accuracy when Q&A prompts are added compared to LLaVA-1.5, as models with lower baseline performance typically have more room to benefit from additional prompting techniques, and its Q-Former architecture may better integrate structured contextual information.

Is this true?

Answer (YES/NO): YES